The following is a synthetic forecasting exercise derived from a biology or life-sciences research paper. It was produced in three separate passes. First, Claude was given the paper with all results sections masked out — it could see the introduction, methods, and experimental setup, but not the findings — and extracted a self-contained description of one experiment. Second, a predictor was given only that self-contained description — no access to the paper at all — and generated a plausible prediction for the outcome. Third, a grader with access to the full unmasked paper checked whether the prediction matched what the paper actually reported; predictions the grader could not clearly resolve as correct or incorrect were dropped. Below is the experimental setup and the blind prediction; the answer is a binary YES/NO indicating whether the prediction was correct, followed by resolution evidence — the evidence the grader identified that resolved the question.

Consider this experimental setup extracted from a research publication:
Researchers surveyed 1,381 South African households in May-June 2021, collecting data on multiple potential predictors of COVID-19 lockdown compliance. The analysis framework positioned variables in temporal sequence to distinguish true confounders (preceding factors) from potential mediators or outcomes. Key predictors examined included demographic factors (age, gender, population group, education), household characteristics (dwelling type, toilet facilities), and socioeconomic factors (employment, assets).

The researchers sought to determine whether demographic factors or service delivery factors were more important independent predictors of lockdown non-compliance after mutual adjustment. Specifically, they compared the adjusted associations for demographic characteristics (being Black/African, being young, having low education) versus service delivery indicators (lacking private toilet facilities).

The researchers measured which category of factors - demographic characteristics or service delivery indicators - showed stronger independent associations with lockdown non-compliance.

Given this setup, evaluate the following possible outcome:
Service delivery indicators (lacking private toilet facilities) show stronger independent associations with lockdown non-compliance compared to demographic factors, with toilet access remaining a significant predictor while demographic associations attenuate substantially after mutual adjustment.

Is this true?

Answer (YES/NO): NO